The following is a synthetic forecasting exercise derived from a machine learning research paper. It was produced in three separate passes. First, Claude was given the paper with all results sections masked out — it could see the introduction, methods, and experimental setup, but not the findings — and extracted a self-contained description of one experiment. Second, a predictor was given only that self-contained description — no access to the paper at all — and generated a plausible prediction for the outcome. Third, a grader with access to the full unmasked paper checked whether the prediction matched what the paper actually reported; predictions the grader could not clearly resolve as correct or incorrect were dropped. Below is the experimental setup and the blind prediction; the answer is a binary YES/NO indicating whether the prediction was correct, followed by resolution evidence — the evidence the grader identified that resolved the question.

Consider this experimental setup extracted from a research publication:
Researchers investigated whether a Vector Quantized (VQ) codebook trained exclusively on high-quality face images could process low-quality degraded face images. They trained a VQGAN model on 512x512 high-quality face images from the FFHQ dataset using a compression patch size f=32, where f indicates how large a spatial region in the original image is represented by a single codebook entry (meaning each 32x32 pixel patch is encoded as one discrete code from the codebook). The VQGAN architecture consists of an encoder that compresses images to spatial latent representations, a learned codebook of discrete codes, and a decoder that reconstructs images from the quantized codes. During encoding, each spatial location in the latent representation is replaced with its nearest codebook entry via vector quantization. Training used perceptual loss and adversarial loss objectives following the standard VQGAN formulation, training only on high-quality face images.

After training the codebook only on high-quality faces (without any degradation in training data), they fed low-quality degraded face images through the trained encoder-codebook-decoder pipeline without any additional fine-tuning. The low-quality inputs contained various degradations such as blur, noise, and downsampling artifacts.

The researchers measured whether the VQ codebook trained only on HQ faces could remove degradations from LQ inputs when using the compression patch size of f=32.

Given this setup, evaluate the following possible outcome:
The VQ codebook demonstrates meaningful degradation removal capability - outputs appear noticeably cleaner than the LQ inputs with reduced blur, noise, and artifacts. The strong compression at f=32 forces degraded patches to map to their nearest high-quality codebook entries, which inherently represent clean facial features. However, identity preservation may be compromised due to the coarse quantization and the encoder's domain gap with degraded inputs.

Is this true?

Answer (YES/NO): YES